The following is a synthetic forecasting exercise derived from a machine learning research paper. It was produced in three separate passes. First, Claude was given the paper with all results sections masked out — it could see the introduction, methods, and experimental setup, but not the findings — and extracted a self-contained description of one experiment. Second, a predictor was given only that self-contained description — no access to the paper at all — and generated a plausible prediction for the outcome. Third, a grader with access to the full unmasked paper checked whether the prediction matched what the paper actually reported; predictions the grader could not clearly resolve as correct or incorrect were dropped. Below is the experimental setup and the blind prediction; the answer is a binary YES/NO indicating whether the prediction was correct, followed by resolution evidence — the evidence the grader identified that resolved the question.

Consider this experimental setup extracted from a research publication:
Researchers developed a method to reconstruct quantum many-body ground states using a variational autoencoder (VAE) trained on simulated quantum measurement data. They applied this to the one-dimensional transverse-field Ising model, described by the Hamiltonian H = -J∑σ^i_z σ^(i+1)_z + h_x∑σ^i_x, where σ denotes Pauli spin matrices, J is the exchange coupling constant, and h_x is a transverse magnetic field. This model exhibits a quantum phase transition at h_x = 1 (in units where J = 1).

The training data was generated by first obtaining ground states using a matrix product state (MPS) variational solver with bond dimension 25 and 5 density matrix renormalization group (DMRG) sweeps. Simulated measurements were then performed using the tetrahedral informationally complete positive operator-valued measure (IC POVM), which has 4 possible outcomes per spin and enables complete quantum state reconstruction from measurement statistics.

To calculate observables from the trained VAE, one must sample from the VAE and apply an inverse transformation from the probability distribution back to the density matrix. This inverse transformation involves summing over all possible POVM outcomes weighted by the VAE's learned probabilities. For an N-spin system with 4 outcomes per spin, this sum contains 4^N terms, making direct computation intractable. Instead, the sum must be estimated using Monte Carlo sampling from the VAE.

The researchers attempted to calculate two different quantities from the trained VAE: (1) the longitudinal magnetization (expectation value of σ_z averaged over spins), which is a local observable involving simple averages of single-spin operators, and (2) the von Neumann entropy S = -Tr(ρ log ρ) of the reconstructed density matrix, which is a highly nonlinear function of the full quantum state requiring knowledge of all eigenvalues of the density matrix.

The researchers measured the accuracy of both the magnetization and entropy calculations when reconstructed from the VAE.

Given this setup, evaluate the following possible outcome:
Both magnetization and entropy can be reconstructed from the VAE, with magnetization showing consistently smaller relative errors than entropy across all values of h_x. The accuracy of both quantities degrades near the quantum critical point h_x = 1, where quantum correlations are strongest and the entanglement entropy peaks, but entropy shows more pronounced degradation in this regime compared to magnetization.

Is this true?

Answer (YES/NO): NO